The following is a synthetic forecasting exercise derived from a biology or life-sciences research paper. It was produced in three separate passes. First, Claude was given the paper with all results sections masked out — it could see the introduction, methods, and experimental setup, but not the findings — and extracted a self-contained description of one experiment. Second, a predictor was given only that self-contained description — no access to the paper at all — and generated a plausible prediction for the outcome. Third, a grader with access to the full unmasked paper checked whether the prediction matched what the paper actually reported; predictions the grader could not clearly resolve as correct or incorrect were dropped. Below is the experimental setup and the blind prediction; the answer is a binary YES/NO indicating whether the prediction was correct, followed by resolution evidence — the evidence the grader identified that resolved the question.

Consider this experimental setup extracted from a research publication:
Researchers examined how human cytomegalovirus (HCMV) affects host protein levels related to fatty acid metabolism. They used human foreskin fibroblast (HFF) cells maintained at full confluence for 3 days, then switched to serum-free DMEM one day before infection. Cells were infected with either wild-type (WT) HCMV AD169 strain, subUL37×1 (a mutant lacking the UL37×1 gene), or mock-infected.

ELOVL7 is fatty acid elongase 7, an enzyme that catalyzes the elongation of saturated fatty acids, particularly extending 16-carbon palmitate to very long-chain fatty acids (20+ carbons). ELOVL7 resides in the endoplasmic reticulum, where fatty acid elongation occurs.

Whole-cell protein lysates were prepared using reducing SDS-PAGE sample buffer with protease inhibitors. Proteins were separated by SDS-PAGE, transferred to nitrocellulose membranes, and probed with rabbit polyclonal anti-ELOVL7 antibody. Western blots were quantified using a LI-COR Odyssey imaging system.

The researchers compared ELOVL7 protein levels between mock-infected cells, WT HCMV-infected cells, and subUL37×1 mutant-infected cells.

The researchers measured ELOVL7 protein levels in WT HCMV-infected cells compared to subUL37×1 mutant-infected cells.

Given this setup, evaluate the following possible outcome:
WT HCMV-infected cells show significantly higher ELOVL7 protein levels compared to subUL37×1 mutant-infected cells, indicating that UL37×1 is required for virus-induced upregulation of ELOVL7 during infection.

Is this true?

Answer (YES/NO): NO